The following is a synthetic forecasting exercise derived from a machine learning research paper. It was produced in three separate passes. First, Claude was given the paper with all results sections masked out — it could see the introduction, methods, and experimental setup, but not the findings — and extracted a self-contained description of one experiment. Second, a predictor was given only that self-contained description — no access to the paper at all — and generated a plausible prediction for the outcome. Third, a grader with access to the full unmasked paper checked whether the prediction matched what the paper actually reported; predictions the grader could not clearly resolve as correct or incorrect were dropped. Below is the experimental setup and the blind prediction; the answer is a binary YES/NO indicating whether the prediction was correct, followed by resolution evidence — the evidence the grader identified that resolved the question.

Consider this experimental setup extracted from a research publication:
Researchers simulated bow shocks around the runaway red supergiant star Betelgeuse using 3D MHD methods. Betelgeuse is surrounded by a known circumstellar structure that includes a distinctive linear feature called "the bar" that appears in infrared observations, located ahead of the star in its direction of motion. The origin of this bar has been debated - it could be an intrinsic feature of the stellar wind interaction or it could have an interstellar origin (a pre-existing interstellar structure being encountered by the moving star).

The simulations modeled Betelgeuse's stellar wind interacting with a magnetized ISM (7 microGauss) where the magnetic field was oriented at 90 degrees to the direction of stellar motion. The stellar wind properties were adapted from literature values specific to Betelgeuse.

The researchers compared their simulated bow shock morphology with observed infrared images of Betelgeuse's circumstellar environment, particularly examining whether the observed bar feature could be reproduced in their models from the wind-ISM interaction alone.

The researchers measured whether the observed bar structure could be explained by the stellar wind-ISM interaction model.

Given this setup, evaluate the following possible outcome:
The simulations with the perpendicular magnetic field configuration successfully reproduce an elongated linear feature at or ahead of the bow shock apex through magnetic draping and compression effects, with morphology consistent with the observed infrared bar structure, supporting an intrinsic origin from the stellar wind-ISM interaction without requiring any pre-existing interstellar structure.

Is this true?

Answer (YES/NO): NO